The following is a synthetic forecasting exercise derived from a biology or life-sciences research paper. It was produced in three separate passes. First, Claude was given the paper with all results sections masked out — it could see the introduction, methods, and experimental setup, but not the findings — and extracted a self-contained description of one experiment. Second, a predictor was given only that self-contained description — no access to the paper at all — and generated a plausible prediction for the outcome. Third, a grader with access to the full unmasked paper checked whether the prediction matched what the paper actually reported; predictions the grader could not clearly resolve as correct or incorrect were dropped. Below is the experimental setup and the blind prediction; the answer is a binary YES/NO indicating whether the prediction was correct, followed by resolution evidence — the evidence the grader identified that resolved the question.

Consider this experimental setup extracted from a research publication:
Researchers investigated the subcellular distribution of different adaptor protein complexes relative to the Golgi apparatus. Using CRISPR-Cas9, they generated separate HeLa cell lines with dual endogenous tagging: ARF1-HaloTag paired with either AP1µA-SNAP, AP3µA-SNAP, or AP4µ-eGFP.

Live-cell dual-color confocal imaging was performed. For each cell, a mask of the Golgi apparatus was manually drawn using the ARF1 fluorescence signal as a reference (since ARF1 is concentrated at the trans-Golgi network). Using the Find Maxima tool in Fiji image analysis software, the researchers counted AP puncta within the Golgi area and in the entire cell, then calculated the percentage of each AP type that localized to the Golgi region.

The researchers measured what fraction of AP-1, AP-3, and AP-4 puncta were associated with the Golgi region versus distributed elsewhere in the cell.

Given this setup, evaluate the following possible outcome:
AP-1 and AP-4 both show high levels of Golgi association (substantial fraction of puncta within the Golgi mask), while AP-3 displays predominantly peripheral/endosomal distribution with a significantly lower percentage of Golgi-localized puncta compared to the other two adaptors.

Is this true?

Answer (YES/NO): NO